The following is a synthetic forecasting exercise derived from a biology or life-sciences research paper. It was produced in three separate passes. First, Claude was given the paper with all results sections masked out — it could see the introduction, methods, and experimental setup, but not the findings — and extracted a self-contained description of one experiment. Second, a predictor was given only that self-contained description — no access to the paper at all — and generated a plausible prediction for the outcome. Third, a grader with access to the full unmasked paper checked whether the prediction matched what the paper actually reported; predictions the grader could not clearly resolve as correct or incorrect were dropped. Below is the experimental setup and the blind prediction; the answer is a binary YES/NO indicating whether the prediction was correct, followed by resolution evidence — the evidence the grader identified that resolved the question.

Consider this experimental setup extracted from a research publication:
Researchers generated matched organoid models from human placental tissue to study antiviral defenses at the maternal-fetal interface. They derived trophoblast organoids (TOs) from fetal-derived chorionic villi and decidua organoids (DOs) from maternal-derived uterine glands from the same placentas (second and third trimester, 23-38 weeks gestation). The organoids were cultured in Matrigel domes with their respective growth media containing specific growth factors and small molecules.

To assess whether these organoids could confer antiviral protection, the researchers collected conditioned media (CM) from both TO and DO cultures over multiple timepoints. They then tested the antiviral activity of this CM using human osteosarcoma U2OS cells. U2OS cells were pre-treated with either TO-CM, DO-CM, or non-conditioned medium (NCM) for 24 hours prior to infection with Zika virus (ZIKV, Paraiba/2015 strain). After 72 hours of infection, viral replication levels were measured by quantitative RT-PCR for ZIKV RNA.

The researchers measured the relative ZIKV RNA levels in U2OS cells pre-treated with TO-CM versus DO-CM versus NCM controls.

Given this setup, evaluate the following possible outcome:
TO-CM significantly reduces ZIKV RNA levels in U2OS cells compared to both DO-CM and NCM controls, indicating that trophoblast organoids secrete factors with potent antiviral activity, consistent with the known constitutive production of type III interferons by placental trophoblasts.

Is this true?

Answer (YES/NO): YES